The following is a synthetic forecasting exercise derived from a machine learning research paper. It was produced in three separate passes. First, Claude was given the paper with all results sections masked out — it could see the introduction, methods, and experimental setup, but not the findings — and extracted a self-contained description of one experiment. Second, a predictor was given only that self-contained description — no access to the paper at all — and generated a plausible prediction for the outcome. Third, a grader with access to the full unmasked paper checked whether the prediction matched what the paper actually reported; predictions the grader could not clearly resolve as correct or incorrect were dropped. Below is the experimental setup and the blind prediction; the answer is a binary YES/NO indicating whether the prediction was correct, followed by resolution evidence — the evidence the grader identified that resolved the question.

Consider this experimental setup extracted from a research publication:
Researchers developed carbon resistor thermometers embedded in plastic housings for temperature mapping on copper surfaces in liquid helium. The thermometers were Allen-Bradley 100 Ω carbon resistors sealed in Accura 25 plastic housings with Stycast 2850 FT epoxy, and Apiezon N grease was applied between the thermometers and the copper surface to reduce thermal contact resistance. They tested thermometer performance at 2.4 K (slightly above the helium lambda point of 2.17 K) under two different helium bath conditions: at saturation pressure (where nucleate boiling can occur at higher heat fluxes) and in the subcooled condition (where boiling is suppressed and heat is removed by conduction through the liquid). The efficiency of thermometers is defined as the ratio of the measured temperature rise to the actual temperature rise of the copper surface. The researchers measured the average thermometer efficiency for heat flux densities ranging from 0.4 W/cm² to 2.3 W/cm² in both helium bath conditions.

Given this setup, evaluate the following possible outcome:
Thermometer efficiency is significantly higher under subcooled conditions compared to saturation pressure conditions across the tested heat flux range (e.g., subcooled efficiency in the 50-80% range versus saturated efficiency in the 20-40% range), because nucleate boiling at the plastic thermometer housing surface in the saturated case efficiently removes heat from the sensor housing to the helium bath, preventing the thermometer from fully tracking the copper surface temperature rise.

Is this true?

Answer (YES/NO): YES